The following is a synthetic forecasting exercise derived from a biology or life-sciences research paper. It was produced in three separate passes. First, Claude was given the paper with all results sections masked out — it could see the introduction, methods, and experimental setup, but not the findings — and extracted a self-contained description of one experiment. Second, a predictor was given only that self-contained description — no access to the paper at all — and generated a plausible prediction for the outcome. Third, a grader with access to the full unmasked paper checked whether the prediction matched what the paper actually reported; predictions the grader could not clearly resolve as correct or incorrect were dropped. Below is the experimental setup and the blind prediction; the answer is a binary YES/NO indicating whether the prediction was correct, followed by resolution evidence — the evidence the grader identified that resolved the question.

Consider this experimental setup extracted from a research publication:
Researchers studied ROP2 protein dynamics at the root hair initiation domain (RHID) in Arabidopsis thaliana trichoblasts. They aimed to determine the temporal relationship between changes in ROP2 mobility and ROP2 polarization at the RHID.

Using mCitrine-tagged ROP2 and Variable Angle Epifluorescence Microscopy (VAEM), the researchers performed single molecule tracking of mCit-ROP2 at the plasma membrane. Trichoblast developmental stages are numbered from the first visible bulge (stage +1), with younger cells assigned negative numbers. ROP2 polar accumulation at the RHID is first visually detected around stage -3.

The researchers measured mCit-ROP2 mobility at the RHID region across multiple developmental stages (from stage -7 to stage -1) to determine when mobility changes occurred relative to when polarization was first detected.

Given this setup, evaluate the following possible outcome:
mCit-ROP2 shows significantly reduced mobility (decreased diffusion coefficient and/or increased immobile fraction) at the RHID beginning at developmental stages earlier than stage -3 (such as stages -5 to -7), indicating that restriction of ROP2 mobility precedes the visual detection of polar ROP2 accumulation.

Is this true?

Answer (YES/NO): NO